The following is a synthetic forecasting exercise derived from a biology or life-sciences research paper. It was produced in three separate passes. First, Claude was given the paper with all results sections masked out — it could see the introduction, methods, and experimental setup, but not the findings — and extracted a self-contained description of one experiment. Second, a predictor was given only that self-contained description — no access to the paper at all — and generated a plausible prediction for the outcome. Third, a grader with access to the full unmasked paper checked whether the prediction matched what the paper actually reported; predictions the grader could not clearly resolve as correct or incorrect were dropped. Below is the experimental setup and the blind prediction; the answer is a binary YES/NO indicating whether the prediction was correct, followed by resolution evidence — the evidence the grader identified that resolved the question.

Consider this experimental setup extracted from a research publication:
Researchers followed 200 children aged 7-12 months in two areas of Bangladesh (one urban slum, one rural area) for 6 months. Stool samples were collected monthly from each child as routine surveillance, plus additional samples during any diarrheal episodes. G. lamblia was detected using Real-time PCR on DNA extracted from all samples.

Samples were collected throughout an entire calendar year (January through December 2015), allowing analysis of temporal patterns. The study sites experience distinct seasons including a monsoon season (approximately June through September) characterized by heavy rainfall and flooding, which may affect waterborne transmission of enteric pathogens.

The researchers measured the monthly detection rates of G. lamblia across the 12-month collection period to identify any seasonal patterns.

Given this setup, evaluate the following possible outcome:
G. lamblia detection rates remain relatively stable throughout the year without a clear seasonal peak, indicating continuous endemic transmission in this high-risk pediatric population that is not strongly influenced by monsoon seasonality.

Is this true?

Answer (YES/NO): NO